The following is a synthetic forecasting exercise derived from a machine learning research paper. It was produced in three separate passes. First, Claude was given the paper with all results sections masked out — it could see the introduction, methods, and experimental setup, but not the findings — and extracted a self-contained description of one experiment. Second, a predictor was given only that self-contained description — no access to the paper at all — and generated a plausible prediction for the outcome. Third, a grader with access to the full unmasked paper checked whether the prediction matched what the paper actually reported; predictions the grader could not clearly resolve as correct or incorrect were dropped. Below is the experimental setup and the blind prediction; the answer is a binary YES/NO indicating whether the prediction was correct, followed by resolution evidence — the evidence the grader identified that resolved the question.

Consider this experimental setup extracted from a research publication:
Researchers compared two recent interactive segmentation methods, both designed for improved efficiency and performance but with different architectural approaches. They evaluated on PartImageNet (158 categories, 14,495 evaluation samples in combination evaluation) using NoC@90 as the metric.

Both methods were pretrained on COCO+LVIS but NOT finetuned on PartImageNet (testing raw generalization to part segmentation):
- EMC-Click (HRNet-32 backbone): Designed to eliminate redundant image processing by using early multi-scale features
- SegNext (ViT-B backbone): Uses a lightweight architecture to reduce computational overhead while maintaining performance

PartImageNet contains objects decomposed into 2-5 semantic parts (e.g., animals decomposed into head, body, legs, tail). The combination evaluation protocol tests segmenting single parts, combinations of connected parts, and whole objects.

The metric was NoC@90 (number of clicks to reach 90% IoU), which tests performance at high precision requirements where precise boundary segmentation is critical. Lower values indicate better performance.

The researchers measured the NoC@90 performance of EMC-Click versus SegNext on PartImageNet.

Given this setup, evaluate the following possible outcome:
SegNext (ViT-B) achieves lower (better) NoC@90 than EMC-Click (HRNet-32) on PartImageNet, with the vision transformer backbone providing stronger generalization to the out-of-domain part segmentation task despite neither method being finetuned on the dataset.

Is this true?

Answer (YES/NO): NO